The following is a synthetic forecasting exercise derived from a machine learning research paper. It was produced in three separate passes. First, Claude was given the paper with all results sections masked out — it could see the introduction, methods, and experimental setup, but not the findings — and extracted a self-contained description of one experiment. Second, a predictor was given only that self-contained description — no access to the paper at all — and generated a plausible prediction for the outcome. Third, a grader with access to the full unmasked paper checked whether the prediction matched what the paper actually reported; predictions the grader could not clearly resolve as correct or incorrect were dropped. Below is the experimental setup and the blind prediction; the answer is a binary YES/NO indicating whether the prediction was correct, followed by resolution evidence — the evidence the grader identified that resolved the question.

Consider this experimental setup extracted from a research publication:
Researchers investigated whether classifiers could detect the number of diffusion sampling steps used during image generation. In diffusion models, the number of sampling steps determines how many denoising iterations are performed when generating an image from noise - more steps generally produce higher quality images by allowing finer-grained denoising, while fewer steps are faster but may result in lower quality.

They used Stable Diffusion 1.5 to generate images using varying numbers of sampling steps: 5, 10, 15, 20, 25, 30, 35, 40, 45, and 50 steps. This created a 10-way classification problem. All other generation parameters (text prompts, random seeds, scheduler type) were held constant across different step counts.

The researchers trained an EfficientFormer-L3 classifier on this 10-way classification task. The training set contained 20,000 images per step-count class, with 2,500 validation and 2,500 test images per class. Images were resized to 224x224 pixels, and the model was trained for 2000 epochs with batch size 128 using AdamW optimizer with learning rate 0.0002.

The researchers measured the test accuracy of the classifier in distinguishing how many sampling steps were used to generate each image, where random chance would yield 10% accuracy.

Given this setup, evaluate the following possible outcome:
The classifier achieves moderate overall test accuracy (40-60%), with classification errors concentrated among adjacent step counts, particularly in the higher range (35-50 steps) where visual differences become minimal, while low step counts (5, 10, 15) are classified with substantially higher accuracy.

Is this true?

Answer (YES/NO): YES